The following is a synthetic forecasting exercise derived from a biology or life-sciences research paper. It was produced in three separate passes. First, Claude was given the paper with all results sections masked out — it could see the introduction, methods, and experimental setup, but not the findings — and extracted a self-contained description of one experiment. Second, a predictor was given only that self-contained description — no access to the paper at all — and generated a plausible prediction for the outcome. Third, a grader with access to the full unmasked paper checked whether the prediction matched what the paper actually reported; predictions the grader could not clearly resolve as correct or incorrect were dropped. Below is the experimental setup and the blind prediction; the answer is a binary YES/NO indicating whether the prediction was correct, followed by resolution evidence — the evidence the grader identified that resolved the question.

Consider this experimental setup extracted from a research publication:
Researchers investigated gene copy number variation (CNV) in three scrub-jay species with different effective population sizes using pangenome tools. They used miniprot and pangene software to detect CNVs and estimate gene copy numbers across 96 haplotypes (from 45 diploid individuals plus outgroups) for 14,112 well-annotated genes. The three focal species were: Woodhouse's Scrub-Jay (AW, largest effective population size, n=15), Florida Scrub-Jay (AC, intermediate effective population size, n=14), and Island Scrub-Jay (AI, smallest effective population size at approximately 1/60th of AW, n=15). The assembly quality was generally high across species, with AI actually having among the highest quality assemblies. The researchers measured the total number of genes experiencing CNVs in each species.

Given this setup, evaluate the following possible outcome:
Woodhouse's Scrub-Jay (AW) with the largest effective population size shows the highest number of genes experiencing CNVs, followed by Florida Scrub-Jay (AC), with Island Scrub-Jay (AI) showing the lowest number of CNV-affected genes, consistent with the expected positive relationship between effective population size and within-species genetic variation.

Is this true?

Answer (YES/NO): NO